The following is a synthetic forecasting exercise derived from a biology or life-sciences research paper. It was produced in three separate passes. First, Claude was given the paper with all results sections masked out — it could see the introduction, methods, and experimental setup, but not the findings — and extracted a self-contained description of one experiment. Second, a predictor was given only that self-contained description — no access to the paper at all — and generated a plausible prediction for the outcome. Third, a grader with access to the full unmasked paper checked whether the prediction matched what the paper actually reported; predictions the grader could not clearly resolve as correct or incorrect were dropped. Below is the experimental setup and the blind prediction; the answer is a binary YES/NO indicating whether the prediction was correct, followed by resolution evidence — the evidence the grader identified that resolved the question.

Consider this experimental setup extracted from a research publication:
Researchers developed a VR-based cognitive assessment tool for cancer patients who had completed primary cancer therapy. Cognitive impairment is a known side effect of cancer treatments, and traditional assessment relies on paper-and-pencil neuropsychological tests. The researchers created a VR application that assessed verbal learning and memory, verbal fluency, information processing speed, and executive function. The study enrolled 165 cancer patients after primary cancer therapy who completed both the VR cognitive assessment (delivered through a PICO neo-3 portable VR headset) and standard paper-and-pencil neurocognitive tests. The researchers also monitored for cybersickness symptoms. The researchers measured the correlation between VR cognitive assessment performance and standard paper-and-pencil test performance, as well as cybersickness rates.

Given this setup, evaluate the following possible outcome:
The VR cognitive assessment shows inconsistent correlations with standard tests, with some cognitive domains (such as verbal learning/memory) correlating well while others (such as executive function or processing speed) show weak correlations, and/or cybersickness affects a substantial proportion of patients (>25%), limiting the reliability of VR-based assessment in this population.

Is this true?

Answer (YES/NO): NO